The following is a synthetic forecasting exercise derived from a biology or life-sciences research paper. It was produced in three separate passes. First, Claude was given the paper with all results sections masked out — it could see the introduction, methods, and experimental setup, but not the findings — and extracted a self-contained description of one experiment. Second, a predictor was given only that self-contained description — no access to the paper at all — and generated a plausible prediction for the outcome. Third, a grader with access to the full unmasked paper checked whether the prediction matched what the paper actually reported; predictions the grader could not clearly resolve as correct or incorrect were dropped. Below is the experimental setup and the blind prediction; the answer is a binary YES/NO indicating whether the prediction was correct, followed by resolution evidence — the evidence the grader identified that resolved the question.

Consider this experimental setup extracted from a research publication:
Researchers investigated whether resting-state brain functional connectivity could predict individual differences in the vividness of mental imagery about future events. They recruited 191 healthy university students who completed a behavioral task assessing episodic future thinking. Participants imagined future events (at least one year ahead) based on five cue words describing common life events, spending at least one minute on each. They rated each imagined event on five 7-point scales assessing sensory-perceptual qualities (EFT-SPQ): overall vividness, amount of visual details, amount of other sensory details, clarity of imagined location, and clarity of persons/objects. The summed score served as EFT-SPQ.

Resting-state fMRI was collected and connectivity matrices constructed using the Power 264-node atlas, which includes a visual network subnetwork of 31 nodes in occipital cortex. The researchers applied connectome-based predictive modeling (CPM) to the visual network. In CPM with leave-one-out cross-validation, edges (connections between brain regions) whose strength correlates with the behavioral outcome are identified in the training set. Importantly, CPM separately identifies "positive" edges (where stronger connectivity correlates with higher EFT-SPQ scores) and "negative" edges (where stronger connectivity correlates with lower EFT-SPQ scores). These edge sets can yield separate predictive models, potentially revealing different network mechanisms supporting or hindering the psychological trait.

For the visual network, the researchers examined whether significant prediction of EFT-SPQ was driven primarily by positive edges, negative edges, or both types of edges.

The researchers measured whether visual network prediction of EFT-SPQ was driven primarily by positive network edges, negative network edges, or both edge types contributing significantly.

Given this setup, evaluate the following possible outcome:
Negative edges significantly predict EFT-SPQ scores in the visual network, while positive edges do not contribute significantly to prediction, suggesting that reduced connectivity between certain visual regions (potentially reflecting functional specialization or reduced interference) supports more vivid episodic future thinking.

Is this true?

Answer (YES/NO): NO